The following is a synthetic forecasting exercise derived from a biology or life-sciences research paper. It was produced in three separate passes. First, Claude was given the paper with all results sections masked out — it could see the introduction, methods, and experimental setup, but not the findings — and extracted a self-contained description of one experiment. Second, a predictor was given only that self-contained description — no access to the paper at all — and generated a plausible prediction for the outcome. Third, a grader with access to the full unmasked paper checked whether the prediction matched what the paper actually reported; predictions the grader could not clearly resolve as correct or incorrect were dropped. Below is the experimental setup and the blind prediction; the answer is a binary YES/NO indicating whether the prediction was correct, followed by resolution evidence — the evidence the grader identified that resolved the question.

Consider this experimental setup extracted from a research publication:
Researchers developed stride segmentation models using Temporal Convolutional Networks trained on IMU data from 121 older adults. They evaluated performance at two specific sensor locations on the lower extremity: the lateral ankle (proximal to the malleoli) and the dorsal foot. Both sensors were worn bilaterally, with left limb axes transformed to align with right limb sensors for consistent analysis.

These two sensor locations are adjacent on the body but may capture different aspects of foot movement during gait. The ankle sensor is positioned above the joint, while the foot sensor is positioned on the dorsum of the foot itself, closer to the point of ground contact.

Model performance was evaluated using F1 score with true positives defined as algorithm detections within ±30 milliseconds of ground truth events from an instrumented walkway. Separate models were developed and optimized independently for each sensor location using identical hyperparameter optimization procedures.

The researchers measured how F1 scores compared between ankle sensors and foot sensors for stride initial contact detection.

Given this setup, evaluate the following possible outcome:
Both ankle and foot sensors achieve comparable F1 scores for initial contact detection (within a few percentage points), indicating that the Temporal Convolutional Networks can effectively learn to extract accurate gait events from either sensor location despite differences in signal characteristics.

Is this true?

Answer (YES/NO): YES